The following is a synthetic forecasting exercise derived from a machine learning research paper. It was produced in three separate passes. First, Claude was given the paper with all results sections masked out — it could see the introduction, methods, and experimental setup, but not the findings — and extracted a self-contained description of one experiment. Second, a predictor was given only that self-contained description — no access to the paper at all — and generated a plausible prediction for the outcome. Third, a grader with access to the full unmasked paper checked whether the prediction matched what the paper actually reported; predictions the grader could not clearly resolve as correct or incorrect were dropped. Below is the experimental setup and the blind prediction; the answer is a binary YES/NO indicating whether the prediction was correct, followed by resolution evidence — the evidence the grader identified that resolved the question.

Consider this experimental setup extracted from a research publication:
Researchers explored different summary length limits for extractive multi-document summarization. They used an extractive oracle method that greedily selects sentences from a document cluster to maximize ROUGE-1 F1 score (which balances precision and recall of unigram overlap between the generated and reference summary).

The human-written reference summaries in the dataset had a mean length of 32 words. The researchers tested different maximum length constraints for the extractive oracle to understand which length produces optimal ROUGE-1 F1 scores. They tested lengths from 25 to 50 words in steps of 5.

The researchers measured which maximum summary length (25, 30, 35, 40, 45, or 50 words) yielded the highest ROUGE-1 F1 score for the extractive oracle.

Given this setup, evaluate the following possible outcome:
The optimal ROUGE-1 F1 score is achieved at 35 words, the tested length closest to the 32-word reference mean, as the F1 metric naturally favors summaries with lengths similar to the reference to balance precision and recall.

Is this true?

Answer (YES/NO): NO